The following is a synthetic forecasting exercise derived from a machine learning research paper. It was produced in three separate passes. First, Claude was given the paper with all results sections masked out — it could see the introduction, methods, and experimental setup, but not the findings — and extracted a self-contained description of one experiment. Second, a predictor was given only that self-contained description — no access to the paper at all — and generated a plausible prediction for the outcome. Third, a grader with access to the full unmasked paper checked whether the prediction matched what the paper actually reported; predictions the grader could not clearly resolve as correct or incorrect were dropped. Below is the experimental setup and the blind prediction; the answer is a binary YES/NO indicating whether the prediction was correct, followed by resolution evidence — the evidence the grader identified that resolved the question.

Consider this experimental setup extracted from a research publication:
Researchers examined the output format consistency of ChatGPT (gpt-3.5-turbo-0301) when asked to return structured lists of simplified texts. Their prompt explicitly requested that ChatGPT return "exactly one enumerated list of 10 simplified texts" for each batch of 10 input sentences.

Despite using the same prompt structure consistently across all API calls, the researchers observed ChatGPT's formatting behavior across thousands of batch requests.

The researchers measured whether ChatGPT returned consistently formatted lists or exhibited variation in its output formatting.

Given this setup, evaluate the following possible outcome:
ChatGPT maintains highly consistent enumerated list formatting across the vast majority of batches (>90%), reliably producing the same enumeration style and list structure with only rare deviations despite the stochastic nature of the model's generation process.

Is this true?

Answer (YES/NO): NO